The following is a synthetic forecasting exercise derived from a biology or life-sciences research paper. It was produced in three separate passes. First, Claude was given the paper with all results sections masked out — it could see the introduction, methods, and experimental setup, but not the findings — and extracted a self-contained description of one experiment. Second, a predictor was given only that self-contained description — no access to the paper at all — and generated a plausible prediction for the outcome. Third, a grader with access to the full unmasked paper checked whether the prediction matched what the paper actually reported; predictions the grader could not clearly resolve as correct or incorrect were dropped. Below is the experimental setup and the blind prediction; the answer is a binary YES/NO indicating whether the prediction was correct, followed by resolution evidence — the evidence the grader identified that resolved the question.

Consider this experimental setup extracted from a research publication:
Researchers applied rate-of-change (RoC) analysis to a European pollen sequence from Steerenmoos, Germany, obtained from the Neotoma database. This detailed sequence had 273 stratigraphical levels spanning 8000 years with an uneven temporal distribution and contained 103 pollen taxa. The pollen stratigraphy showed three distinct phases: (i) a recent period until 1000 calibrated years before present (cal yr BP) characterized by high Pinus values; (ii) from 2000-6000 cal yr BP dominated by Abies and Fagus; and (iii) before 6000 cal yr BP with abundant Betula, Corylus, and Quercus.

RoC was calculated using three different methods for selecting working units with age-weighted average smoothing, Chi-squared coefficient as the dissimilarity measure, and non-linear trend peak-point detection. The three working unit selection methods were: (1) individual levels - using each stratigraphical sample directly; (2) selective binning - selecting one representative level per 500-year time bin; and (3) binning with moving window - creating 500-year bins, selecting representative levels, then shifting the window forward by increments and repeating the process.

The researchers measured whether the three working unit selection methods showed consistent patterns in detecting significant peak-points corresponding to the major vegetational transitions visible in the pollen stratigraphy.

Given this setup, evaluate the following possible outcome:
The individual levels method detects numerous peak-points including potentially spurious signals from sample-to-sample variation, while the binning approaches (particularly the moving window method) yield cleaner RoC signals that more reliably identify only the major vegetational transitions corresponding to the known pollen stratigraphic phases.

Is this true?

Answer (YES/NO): YES